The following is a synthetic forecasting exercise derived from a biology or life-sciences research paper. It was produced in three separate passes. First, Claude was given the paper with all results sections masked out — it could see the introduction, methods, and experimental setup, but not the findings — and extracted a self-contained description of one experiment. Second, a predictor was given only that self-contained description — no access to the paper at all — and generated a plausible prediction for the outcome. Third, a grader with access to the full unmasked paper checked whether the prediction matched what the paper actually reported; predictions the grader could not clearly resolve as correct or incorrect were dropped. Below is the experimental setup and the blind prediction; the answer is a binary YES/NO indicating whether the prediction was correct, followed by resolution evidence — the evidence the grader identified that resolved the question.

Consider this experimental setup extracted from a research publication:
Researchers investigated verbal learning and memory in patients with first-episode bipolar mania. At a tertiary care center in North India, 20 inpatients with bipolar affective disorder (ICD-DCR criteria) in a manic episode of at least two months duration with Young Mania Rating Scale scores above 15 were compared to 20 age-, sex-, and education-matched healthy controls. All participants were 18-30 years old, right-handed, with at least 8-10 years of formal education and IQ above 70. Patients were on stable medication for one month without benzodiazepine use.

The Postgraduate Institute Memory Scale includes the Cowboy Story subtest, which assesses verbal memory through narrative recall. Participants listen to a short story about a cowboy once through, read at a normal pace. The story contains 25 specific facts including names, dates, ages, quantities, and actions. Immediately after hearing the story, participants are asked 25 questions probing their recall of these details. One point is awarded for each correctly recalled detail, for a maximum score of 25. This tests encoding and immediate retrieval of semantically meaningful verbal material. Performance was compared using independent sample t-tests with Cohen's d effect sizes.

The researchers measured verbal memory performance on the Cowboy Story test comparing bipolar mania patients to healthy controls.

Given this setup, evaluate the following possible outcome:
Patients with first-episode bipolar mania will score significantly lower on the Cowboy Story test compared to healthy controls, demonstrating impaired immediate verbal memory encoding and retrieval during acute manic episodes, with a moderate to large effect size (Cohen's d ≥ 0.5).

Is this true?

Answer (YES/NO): YES